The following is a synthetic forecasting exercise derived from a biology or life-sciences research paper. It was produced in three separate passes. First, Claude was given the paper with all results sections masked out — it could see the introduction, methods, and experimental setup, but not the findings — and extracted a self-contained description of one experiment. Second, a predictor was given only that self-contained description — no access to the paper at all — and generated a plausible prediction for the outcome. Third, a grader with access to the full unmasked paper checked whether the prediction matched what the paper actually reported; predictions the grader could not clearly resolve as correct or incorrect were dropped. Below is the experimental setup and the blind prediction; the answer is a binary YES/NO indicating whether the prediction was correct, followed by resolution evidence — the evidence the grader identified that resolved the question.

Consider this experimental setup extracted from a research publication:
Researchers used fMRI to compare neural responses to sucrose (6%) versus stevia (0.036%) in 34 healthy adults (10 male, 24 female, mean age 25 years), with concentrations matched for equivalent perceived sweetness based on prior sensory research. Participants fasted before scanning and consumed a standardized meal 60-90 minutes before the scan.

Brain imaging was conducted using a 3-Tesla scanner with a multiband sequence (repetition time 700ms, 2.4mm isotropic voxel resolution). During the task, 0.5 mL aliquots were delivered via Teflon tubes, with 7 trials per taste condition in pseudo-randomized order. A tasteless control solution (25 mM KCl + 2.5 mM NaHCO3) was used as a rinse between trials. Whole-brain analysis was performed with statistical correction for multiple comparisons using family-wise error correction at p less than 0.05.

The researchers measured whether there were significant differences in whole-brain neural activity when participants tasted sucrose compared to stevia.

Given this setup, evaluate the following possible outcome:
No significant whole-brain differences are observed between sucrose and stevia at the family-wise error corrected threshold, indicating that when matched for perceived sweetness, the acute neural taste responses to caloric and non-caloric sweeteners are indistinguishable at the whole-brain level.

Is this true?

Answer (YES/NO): YES